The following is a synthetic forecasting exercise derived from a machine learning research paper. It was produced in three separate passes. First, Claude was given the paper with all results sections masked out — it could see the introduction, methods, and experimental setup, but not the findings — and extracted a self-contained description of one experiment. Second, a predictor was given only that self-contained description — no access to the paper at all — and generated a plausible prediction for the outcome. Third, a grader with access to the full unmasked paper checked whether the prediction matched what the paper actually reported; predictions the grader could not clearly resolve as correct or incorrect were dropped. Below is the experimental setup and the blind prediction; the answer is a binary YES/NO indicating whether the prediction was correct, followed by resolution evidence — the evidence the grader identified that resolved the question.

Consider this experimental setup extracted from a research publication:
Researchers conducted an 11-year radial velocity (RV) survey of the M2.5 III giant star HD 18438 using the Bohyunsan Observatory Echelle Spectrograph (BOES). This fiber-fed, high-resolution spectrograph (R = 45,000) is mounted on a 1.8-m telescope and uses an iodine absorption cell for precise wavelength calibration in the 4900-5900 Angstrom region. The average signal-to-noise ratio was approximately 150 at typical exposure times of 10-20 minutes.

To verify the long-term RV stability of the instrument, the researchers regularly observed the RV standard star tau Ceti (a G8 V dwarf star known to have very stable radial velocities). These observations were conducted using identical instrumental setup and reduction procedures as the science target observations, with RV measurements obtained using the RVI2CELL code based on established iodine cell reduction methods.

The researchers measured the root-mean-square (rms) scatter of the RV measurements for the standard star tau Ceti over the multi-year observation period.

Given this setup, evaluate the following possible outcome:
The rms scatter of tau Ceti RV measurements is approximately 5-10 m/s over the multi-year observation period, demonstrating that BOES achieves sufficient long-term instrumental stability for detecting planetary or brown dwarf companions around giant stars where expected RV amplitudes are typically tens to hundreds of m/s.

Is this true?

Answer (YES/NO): YES